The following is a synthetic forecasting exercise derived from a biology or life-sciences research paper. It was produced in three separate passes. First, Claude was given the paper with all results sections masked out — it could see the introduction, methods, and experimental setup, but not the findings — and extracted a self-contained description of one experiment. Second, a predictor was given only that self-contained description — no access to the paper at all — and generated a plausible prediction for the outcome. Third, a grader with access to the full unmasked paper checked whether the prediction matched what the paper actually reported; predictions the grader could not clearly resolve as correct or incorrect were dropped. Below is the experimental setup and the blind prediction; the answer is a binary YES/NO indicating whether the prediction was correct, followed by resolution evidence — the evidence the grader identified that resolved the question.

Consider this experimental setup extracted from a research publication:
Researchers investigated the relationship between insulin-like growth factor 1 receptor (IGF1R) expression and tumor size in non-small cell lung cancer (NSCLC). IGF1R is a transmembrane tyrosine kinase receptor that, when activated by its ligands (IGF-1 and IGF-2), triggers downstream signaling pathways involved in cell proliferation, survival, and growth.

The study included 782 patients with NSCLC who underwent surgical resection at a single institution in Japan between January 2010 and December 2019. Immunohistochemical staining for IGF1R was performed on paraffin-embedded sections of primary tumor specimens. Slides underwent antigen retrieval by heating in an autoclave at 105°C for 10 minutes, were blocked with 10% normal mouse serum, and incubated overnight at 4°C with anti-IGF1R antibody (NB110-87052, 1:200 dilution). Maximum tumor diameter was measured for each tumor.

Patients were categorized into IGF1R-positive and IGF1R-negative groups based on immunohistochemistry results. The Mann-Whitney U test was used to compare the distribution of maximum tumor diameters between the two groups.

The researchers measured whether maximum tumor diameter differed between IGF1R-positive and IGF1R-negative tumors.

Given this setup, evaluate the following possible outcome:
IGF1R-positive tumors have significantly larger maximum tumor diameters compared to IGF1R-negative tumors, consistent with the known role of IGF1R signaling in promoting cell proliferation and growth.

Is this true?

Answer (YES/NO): YES